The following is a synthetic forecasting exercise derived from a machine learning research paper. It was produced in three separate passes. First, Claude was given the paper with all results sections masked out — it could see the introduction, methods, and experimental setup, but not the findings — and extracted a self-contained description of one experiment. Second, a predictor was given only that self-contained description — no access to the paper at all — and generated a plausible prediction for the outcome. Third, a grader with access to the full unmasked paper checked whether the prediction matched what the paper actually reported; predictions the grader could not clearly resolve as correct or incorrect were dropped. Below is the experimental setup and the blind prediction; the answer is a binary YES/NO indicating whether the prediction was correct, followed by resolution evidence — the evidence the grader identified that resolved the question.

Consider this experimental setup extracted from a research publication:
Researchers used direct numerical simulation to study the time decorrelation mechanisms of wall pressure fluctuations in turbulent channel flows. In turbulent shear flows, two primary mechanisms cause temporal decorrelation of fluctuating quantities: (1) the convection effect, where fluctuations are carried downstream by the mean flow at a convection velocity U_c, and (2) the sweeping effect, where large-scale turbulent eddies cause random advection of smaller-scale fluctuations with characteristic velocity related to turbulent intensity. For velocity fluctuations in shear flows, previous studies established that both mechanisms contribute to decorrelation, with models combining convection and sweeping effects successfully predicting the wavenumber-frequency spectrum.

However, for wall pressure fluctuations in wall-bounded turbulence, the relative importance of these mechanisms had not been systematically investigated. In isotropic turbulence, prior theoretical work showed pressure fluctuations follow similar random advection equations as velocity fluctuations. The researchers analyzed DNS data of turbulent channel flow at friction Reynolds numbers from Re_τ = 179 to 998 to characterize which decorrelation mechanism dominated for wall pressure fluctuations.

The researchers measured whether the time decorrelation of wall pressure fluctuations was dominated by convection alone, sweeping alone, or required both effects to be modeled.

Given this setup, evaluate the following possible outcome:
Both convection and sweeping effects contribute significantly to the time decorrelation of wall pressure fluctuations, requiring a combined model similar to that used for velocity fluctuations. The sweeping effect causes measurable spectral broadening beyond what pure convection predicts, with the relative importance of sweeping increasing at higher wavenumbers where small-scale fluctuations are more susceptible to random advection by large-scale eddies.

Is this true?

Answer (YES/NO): YES